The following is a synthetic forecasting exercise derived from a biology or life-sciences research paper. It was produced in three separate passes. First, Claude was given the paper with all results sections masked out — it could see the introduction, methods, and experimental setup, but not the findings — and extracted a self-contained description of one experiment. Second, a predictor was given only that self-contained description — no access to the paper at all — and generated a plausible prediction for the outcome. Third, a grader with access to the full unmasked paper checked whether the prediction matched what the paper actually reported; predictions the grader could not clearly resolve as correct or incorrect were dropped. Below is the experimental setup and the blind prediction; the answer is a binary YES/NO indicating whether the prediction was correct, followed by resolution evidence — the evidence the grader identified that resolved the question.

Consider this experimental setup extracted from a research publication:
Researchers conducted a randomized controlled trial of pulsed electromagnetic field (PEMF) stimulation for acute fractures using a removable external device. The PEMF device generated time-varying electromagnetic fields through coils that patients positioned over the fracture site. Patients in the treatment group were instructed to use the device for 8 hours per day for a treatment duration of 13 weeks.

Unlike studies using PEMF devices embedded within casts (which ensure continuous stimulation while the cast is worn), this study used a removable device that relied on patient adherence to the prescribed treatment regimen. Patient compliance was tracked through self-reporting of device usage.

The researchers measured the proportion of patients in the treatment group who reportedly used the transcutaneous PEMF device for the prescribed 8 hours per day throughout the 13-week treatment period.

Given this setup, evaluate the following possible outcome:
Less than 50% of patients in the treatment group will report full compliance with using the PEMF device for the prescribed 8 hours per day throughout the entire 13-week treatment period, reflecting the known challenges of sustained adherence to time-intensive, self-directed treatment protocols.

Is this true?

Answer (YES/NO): NO